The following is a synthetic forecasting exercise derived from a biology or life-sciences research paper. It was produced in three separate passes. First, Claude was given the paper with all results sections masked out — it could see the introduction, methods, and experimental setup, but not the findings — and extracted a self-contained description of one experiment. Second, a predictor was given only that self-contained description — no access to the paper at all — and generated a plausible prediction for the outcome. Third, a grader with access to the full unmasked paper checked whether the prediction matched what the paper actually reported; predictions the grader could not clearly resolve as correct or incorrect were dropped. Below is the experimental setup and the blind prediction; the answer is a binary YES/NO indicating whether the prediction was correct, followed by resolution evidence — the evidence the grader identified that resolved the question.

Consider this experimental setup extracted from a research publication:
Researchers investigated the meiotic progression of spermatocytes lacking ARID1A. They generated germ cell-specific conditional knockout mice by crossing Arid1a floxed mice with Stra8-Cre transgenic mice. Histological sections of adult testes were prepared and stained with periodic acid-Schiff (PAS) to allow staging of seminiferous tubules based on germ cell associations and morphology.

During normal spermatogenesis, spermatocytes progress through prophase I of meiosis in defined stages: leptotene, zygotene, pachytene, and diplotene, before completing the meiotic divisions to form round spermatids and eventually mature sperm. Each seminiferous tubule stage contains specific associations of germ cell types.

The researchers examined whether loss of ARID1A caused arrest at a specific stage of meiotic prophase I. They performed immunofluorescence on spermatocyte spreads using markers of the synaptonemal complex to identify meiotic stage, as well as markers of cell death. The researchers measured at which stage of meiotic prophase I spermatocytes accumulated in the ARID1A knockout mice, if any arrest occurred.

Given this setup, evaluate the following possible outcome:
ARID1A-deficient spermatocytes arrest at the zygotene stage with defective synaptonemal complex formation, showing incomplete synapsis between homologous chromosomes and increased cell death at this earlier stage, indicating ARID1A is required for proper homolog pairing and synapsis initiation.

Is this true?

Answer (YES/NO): NO